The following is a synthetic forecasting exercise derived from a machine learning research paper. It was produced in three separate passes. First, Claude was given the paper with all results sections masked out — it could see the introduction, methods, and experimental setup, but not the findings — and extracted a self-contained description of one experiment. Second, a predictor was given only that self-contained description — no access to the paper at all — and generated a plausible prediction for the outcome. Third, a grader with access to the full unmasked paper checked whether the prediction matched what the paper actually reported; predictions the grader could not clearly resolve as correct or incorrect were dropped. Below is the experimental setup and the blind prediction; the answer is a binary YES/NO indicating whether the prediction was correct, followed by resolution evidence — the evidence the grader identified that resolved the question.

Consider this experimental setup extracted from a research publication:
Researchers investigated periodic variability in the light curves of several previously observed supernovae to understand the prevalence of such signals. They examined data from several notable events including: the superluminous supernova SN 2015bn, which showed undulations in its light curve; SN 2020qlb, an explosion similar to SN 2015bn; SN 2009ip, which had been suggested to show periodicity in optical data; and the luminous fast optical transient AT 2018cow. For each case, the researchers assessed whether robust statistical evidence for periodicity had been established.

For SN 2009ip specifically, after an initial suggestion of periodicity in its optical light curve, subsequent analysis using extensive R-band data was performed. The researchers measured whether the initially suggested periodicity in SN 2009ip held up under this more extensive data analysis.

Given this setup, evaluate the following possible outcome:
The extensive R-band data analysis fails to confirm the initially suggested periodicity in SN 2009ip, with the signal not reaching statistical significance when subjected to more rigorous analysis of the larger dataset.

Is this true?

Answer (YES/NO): YES